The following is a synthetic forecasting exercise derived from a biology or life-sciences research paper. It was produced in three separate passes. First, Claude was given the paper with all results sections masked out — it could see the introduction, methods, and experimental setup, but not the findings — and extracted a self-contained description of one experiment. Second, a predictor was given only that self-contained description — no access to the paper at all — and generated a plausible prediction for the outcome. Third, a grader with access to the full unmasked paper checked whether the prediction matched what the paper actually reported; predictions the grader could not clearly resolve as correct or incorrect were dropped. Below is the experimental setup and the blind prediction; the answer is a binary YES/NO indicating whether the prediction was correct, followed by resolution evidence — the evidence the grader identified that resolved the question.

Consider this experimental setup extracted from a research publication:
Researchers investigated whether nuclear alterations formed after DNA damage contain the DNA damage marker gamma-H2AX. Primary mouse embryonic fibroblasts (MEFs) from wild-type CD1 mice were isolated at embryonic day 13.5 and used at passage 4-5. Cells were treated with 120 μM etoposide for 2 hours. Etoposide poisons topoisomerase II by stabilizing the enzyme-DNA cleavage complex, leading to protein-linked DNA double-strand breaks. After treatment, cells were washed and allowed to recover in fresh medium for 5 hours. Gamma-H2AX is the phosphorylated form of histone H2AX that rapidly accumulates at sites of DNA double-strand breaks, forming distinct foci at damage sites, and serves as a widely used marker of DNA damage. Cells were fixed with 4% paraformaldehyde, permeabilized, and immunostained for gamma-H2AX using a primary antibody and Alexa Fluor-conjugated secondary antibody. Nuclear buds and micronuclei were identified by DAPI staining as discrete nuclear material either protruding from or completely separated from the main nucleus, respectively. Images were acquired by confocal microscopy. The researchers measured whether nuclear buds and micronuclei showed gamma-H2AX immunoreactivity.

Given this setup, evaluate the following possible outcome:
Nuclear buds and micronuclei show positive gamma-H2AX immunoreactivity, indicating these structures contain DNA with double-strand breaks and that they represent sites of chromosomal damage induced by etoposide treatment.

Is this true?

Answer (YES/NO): YES